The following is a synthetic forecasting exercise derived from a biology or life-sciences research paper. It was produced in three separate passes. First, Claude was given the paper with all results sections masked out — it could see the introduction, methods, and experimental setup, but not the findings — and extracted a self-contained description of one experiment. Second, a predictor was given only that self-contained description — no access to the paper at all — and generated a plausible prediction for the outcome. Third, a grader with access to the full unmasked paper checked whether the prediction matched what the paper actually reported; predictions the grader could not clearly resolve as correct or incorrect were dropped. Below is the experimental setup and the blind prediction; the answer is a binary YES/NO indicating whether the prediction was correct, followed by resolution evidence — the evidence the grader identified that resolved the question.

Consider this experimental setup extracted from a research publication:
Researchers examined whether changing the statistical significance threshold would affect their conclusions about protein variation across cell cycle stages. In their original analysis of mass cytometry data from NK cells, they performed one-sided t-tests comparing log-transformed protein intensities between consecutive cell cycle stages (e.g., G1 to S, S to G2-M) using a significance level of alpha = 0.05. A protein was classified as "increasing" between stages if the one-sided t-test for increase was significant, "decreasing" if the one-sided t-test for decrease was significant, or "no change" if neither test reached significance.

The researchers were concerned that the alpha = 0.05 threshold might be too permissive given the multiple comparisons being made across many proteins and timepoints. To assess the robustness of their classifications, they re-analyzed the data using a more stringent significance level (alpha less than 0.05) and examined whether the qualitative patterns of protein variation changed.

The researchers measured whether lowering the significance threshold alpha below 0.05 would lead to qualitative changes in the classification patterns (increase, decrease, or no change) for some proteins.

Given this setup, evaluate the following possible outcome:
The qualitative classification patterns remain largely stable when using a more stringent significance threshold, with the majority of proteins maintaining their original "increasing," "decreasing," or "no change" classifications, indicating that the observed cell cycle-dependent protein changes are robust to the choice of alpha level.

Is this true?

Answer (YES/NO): NO